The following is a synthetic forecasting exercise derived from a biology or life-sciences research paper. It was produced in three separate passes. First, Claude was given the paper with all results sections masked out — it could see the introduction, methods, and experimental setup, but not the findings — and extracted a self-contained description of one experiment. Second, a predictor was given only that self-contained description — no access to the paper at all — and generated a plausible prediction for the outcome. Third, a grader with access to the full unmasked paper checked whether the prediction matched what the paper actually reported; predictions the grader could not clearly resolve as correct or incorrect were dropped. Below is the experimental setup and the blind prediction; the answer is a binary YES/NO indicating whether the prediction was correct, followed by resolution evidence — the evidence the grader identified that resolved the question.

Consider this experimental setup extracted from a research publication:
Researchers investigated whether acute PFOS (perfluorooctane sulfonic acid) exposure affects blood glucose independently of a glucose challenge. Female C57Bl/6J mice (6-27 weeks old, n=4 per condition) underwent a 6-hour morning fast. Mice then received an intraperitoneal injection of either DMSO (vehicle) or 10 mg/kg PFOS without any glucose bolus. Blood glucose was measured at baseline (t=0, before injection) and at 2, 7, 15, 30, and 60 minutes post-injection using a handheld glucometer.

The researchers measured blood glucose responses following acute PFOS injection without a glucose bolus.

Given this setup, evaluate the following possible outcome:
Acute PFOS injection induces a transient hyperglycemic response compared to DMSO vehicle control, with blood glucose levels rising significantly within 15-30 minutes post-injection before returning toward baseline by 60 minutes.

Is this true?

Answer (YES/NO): NO